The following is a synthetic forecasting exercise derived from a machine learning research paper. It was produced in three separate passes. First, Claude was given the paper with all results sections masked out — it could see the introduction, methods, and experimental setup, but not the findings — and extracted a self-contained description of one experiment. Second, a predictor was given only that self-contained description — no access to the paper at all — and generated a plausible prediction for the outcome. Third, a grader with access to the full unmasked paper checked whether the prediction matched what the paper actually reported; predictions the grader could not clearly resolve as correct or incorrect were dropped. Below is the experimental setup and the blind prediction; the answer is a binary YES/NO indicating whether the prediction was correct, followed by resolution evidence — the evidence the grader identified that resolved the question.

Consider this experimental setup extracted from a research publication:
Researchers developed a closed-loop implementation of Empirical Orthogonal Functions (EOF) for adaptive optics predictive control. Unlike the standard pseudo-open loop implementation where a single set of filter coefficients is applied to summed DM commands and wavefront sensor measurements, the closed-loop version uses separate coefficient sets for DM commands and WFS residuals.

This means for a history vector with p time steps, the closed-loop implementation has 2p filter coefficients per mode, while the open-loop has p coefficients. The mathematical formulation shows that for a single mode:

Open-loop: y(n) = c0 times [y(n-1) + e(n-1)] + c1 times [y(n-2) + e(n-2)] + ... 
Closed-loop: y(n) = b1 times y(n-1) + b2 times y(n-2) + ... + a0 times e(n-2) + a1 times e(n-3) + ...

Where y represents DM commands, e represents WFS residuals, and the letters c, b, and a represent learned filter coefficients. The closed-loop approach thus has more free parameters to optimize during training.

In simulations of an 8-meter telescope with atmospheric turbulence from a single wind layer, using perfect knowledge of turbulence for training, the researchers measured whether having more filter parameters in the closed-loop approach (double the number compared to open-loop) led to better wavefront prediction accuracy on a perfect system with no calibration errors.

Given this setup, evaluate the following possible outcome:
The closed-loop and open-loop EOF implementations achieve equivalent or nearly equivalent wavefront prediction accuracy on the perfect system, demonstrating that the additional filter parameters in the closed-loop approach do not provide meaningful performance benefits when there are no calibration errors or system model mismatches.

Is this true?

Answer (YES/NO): NO